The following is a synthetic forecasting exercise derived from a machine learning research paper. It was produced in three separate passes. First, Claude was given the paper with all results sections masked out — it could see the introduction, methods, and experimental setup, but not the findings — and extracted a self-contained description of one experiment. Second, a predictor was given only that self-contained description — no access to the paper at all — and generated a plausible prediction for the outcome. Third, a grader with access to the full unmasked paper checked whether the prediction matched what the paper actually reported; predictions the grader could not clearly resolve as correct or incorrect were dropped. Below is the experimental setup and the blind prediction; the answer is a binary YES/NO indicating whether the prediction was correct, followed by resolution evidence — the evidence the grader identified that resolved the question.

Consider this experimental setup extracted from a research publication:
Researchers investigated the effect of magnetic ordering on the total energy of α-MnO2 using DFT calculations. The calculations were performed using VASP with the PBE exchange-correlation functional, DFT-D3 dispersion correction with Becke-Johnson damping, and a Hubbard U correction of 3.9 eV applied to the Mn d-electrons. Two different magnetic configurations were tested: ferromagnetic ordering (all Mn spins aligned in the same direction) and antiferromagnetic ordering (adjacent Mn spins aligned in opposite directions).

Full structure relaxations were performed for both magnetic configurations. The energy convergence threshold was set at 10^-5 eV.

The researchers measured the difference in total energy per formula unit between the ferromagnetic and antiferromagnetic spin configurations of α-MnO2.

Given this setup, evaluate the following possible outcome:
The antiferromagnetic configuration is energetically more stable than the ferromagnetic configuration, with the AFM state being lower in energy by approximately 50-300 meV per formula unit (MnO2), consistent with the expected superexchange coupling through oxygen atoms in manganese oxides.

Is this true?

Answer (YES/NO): NO